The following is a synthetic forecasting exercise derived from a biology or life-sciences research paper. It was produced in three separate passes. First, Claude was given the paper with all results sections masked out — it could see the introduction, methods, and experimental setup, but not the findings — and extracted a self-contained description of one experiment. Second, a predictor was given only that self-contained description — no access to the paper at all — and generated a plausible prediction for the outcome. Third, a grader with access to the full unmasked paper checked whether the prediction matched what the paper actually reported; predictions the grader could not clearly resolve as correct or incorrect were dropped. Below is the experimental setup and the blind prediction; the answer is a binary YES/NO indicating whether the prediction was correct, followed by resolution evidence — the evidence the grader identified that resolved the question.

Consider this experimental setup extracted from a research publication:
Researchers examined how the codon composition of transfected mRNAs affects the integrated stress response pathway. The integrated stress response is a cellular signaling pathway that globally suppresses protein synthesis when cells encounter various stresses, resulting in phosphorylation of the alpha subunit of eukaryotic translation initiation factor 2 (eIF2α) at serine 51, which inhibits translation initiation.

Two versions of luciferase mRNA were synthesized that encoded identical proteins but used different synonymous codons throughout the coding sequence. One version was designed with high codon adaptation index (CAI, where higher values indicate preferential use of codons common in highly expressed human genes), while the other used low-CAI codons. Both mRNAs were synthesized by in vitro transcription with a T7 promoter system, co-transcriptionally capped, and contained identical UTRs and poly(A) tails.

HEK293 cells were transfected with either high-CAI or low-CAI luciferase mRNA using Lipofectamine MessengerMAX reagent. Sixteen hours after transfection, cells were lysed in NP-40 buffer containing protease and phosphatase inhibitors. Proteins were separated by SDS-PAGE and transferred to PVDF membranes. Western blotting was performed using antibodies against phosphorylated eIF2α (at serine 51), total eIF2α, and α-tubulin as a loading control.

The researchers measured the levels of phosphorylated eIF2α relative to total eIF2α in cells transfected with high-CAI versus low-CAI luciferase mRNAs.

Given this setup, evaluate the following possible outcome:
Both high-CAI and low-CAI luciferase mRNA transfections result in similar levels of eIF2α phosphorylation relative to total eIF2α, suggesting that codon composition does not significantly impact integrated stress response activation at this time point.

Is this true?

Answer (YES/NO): NO